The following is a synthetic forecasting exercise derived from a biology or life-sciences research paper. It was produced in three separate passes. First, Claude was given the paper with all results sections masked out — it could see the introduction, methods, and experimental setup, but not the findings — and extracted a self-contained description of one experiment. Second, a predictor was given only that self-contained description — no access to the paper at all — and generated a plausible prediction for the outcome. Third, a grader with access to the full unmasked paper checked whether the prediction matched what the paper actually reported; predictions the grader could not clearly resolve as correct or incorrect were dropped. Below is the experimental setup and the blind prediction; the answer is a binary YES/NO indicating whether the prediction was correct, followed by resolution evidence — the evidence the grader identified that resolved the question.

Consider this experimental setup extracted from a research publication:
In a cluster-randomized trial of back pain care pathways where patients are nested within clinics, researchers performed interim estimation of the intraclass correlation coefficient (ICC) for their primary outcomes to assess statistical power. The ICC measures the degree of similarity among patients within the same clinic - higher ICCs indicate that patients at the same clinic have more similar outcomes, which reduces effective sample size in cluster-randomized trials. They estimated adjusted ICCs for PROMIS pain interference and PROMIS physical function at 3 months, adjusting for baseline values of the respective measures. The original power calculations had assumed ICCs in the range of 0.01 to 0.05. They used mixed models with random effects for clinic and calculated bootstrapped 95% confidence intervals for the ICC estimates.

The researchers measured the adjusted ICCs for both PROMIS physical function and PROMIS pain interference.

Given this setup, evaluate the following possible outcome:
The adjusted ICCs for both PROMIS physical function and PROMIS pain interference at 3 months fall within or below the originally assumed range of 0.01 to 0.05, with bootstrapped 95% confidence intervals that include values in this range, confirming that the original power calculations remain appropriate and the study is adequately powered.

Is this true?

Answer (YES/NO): YES